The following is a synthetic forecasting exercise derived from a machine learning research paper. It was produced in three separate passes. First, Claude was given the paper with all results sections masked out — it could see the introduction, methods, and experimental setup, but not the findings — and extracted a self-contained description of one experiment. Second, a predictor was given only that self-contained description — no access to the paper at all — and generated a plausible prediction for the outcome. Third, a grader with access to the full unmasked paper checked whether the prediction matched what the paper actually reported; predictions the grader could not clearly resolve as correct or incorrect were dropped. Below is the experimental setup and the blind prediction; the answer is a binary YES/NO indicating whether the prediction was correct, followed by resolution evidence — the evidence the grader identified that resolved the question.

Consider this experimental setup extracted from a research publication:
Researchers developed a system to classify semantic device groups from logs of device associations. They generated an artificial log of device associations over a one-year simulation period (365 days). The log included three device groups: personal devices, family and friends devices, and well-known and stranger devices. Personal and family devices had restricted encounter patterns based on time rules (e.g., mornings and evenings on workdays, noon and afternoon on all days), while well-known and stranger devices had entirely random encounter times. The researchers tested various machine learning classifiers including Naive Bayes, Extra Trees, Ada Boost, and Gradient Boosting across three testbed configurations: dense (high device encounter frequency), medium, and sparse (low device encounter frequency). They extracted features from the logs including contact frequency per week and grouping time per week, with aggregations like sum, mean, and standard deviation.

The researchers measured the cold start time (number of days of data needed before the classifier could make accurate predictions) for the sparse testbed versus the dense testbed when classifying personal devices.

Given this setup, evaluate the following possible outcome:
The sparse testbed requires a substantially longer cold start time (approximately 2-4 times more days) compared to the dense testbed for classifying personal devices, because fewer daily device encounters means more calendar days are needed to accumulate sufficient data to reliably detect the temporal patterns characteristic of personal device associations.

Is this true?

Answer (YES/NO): YES